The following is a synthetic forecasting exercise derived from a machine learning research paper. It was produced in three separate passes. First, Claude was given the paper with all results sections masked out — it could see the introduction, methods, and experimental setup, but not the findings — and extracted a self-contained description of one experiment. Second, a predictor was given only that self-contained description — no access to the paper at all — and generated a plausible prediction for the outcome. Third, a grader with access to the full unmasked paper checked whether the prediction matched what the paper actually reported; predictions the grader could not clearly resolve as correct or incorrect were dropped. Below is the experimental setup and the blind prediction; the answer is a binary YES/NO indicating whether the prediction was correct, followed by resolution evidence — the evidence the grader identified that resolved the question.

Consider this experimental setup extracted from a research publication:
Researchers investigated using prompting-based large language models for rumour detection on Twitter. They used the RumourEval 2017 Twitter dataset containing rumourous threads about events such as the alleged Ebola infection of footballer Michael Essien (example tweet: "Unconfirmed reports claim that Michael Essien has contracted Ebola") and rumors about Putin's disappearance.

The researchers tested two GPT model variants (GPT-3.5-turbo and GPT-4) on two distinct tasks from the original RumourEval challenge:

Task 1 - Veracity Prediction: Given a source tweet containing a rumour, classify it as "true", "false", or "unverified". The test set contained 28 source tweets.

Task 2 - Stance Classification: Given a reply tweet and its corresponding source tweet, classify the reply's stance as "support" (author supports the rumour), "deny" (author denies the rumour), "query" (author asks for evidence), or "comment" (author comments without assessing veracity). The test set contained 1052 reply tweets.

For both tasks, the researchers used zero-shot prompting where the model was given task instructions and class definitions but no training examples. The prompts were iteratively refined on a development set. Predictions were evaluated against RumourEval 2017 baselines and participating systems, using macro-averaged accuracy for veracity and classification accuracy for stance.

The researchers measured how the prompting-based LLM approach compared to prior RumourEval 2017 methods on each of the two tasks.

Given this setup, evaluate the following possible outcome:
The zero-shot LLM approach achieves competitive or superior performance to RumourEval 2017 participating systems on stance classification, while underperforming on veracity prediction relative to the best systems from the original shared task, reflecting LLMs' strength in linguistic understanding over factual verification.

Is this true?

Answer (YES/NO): NO